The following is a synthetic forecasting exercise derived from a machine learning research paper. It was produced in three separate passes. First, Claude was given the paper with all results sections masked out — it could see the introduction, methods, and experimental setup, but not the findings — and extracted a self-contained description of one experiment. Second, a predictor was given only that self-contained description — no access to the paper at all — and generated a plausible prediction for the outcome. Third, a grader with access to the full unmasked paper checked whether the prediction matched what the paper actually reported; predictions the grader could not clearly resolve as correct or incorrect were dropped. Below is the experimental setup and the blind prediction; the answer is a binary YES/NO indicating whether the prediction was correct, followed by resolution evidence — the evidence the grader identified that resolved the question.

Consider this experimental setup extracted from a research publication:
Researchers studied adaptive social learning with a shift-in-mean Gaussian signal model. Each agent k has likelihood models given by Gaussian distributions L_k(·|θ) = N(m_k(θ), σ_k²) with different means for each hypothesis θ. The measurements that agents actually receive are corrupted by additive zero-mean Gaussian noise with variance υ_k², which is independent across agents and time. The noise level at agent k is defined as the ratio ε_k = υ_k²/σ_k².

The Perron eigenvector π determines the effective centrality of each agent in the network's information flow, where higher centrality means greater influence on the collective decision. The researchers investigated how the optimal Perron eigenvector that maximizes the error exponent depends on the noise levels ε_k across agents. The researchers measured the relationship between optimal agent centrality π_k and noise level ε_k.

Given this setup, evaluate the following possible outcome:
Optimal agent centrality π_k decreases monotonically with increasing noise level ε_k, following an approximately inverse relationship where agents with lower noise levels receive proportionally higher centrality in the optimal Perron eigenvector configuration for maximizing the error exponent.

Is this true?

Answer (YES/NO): YES